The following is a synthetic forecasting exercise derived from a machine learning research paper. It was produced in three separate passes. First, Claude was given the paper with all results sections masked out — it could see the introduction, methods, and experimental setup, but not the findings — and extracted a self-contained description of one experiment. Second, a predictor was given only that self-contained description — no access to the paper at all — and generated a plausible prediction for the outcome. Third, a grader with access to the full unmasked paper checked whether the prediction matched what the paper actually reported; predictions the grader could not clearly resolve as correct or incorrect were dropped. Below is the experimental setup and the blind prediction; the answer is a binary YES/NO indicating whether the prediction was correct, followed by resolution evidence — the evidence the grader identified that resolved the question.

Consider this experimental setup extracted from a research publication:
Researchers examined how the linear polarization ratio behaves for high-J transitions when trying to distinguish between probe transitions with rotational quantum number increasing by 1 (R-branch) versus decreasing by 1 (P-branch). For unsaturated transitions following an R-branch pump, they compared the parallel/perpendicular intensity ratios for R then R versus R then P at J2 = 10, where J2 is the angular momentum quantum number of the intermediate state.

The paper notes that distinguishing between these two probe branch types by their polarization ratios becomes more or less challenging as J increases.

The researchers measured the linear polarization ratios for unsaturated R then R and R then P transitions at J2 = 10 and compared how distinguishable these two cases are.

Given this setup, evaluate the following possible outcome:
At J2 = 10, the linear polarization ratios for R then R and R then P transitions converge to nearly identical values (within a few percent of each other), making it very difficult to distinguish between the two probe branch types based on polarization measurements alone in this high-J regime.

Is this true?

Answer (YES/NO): NO